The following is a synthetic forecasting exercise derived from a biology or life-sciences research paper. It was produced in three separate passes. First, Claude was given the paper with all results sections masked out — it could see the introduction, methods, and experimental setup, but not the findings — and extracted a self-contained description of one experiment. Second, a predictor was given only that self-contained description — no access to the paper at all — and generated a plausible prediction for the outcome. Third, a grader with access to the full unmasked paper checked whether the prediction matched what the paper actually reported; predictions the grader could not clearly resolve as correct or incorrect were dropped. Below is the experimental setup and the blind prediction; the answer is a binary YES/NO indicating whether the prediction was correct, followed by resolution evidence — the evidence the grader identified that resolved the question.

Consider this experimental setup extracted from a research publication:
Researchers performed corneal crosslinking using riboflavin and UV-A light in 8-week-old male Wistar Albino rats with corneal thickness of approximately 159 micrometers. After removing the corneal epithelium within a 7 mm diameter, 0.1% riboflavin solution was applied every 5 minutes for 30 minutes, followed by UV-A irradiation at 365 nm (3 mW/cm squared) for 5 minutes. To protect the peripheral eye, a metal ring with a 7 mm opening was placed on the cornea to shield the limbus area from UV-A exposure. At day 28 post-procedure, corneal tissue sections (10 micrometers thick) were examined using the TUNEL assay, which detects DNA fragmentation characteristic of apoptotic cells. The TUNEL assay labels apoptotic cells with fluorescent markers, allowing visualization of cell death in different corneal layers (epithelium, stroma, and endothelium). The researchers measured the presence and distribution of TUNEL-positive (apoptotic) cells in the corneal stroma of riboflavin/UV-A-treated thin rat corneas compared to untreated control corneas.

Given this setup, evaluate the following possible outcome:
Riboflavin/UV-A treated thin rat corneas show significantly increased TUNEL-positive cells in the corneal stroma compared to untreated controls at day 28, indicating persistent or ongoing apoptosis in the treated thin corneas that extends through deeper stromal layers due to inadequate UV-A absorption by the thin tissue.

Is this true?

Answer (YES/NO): YES